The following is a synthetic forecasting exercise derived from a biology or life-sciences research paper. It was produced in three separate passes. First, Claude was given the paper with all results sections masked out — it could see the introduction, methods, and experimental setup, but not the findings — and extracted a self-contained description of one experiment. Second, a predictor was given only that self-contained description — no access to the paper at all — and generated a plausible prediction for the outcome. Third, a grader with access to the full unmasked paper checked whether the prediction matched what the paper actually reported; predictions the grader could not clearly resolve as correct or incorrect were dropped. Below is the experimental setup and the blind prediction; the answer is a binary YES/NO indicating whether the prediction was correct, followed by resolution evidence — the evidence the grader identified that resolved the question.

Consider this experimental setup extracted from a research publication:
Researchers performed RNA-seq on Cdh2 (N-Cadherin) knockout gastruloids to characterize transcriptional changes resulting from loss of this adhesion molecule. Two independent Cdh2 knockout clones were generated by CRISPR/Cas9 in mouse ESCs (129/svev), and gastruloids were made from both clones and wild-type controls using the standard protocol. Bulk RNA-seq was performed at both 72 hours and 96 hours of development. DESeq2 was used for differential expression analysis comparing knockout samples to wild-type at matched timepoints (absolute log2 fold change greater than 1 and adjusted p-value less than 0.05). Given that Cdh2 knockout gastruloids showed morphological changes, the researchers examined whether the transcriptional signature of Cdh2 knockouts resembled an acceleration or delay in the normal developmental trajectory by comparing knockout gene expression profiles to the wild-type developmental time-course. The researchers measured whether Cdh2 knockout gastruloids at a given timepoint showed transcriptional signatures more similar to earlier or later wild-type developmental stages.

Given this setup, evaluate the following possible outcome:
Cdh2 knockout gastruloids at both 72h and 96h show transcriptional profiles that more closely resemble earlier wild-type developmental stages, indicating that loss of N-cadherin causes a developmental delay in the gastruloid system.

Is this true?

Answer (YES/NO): NO